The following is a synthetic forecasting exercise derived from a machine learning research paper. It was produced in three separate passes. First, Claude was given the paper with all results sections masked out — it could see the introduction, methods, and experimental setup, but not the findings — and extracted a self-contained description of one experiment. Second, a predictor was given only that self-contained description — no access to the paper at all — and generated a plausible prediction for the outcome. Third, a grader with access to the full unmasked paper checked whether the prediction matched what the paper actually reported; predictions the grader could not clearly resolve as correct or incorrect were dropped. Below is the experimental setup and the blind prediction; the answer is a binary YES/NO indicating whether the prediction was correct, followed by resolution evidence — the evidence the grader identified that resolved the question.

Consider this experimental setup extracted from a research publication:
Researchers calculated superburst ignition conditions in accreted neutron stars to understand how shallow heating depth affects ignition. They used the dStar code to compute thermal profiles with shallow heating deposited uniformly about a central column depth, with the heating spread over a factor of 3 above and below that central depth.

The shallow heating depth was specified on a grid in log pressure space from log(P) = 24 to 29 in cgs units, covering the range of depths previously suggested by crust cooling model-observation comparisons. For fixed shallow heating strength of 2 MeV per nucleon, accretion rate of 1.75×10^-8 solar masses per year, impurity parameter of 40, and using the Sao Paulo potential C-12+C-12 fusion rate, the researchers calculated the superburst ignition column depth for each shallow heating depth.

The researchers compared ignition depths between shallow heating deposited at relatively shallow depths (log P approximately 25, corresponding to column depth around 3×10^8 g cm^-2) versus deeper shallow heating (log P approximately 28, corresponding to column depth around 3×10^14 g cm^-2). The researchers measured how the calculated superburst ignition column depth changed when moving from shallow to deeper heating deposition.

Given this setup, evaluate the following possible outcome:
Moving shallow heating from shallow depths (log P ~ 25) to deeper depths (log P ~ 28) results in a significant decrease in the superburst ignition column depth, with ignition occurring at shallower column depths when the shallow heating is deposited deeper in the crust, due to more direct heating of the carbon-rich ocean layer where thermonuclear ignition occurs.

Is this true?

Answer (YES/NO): NO